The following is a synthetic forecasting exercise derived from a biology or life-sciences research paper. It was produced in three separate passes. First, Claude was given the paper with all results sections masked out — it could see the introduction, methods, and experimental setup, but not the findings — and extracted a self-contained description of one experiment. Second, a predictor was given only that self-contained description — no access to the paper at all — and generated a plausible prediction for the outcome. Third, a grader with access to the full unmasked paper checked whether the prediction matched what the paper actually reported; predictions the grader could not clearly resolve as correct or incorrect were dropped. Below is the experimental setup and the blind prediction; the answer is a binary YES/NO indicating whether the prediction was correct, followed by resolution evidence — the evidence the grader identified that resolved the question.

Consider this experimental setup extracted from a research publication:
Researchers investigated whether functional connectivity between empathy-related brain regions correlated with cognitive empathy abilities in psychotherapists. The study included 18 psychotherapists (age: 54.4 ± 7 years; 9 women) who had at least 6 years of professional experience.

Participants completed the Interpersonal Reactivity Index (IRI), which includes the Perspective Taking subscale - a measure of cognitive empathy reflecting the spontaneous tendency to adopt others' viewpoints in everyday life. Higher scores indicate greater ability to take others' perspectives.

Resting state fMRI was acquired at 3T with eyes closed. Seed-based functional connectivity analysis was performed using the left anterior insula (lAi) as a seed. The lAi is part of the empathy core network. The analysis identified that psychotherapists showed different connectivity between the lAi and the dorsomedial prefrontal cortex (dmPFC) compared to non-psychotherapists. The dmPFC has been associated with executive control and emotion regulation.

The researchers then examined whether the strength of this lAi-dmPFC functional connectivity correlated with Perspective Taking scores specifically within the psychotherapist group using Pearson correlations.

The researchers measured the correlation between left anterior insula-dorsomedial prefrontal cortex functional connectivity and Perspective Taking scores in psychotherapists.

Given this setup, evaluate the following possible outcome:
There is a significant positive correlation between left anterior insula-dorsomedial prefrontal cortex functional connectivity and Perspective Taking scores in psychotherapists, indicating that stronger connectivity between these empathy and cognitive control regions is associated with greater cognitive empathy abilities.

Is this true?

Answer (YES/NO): NO